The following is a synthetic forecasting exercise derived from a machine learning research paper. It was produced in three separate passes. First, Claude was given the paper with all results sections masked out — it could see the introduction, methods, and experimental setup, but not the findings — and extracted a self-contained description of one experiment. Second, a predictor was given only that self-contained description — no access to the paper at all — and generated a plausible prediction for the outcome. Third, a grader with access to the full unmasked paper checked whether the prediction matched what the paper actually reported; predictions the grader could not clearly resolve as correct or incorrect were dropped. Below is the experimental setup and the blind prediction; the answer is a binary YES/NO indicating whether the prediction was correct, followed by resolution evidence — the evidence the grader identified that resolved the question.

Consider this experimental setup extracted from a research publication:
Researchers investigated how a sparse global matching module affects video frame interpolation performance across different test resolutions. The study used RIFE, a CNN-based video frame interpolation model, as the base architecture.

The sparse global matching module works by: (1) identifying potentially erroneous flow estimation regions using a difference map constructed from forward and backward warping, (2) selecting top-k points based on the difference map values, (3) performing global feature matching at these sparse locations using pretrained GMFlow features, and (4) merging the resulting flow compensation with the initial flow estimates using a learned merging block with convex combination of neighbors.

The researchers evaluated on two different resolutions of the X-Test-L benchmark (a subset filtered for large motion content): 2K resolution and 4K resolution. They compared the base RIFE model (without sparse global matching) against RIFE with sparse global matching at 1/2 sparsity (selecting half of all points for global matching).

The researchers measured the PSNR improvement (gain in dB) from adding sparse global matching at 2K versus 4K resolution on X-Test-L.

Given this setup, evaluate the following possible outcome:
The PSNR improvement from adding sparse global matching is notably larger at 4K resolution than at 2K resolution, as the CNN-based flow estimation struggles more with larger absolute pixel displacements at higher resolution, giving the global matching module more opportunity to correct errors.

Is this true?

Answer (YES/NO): NO